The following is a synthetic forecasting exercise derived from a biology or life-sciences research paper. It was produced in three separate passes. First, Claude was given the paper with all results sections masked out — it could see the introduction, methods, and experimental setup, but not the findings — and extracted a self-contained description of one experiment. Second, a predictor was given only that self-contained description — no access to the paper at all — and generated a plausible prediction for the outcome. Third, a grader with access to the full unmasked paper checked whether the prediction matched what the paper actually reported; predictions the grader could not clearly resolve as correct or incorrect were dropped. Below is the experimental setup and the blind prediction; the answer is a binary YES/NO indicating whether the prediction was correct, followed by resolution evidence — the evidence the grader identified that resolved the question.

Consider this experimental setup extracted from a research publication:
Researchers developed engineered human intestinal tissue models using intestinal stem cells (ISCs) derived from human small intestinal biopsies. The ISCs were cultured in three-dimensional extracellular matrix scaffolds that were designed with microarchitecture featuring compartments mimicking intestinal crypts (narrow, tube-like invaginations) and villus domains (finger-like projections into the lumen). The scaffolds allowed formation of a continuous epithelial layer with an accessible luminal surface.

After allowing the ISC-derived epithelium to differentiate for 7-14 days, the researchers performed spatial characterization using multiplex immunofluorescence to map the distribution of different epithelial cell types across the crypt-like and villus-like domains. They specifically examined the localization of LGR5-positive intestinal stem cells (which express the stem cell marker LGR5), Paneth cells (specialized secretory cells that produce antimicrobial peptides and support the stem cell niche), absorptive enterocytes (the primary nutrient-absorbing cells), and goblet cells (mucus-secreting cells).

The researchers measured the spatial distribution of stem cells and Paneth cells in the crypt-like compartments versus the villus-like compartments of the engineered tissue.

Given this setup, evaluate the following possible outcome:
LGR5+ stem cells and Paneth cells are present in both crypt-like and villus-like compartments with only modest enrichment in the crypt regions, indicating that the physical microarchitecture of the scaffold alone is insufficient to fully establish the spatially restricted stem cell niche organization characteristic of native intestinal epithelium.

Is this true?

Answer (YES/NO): NO